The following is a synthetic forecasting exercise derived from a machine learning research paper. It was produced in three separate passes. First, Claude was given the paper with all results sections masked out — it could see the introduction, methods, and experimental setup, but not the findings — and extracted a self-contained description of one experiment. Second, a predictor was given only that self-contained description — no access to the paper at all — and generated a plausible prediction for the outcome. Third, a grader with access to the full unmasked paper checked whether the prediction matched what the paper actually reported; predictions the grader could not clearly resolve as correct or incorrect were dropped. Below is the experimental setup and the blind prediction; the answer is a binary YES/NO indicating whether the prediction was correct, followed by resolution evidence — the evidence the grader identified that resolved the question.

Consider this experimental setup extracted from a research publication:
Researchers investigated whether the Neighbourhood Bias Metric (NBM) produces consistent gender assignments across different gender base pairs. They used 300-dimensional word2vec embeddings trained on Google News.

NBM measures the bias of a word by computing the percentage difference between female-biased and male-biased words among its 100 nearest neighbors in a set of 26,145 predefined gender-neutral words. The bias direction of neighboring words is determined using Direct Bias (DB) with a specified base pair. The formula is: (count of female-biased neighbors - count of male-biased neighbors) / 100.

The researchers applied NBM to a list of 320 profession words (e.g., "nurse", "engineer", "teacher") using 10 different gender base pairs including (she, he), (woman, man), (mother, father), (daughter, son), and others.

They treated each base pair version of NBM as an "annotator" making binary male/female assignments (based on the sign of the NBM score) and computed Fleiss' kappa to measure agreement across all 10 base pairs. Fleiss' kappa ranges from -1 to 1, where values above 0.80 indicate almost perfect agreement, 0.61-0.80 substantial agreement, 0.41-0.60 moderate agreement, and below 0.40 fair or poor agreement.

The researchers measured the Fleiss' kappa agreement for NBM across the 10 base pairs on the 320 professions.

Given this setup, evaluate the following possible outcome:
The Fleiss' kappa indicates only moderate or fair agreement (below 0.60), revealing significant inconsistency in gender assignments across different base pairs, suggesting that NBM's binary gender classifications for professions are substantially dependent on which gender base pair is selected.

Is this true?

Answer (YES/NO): YES